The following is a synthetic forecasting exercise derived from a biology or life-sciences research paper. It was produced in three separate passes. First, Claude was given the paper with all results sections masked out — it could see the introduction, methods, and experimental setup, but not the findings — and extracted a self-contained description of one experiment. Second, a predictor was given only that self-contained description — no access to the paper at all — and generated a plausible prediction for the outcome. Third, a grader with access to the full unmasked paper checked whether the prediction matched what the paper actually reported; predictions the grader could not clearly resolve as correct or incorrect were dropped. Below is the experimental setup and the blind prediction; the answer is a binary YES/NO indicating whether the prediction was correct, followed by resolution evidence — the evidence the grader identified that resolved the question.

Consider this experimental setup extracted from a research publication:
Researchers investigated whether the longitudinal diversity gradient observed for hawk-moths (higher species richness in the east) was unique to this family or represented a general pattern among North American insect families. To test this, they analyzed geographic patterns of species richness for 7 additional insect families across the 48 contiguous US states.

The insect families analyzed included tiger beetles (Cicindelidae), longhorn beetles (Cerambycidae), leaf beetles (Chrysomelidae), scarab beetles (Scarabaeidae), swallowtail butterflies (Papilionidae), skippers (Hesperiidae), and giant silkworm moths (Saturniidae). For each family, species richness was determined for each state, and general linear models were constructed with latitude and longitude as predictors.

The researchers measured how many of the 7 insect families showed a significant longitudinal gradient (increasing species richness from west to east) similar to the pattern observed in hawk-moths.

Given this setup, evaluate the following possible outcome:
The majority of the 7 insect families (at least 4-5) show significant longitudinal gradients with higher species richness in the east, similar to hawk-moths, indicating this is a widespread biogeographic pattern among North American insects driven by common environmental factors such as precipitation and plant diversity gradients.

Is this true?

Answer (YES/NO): NO